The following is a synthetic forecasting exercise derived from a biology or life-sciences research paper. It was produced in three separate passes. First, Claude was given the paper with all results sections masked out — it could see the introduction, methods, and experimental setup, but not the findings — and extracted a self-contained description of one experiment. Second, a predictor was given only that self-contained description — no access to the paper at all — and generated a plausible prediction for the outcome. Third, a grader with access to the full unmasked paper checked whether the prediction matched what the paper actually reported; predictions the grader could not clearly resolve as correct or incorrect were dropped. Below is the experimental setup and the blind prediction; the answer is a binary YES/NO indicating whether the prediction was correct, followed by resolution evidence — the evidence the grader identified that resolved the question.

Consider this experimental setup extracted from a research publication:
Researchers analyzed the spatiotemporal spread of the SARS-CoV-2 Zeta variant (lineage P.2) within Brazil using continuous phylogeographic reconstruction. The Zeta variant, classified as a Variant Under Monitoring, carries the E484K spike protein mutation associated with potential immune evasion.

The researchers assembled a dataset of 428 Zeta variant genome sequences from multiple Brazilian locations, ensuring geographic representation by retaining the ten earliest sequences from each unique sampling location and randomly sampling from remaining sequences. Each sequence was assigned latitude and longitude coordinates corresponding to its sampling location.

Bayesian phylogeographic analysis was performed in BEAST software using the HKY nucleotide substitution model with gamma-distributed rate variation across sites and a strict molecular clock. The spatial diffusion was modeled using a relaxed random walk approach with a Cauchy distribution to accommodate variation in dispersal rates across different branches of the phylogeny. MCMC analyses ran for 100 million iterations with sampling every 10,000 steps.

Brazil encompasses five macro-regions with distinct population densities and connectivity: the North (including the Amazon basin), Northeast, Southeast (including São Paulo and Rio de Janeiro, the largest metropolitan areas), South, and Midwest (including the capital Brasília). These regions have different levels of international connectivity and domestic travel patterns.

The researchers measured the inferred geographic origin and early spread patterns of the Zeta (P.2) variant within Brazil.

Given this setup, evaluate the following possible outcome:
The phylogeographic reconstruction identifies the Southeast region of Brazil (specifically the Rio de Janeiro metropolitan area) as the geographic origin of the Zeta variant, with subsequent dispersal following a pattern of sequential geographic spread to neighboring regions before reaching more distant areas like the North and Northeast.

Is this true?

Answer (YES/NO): NO